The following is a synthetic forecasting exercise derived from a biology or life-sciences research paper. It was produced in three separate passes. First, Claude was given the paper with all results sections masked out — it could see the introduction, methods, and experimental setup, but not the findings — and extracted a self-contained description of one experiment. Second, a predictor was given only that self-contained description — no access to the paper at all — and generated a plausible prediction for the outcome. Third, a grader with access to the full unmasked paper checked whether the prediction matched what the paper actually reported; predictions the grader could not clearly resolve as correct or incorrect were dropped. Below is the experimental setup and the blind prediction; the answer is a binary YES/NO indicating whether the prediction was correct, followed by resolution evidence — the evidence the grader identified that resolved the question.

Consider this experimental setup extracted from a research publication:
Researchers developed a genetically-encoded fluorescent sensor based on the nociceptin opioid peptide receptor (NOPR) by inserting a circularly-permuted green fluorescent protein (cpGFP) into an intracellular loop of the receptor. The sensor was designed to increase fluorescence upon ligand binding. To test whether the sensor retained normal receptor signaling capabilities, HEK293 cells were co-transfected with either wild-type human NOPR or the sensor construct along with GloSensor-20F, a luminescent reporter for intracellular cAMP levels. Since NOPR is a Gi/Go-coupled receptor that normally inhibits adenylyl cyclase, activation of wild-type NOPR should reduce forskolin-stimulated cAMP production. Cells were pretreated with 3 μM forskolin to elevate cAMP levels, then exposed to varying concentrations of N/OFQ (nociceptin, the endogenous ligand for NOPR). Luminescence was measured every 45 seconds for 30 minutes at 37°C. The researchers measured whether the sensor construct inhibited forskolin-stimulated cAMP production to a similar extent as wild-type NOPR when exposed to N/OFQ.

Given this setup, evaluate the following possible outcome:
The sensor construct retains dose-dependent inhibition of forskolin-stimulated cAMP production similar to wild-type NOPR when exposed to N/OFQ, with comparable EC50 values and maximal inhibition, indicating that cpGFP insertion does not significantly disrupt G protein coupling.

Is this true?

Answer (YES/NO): NO